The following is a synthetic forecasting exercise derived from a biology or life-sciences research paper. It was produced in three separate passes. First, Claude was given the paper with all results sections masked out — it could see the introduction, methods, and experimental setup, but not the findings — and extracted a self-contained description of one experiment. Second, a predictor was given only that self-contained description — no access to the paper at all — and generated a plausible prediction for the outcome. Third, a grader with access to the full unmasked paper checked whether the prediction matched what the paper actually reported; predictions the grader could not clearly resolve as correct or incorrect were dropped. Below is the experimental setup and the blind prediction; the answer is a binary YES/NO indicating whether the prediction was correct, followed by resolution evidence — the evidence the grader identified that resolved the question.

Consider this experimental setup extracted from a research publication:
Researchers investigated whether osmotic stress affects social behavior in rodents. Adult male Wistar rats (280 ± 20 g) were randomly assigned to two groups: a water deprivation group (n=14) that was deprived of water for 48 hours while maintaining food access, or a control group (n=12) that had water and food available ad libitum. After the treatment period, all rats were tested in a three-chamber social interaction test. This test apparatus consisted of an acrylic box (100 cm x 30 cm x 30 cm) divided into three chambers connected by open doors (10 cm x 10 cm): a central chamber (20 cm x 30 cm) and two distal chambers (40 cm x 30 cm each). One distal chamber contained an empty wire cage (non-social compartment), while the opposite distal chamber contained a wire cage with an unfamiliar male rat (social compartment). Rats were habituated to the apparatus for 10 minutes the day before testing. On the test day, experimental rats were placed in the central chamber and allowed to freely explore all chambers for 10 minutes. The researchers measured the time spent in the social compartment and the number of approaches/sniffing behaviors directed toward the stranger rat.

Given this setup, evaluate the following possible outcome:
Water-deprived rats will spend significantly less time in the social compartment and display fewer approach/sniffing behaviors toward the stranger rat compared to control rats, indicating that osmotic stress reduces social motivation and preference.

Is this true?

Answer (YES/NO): NO